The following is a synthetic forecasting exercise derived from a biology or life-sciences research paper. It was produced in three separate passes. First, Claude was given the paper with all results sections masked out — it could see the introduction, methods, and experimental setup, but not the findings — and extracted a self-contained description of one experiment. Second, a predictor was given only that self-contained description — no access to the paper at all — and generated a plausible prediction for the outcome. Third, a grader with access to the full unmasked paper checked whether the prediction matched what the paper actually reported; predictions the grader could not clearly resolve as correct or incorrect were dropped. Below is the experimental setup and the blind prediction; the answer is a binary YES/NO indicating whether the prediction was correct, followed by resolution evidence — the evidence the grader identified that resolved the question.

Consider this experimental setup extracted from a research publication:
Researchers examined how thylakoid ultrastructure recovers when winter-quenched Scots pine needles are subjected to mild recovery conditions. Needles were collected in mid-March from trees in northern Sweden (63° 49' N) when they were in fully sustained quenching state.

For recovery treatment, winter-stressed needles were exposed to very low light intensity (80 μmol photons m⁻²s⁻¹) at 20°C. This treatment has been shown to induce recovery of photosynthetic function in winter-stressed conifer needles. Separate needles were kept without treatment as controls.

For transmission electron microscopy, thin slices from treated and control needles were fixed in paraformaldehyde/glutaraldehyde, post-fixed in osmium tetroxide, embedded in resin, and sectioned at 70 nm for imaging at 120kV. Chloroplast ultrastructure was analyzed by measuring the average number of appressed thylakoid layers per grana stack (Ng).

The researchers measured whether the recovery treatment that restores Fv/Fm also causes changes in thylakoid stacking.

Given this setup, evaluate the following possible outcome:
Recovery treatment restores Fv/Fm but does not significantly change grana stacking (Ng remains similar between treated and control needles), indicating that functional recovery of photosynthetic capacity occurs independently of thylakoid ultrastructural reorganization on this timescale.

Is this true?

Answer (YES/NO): NO